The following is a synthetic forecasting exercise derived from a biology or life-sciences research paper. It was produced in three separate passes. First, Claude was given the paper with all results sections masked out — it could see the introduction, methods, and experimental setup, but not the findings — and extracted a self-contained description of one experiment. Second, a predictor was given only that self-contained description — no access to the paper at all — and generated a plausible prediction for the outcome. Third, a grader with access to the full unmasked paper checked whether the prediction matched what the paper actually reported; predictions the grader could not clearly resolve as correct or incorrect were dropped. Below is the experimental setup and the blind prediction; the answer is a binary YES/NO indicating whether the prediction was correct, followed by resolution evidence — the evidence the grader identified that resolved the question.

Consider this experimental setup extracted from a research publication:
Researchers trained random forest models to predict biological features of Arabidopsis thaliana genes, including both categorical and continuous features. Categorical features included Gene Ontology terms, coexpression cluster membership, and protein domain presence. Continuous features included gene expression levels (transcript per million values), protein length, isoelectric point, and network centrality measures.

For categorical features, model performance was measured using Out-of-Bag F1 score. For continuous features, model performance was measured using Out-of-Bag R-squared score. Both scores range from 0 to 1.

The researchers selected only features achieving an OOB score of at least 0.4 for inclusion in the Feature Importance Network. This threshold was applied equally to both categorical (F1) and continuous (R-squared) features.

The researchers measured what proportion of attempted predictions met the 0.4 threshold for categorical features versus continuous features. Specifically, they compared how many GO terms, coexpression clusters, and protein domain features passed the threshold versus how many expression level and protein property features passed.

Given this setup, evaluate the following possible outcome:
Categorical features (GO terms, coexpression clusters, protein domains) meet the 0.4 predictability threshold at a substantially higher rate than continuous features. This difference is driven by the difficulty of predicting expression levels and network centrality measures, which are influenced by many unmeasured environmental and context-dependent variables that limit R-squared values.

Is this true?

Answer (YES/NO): NO